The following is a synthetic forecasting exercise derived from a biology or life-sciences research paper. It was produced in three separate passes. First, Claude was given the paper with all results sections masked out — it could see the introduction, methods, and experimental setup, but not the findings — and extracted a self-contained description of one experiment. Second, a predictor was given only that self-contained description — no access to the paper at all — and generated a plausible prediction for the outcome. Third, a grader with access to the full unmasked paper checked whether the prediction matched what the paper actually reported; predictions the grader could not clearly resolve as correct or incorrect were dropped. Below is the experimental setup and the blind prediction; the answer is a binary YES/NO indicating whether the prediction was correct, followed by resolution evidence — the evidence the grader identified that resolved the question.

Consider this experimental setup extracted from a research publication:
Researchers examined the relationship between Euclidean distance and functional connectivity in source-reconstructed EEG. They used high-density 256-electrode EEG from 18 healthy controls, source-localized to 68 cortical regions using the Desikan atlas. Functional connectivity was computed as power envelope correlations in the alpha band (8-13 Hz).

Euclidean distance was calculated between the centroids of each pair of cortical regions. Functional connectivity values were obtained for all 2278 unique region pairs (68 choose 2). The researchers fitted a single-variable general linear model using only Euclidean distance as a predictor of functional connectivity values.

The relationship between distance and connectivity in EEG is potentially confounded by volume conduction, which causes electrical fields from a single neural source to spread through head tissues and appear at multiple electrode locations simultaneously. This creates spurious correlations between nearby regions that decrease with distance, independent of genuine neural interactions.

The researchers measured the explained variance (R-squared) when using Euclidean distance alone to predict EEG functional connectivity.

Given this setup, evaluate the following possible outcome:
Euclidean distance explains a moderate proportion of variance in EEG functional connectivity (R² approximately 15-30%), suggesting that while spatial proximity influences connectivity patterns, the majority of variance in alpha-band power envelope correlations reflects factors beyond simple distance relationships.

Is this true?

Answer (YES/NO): NO